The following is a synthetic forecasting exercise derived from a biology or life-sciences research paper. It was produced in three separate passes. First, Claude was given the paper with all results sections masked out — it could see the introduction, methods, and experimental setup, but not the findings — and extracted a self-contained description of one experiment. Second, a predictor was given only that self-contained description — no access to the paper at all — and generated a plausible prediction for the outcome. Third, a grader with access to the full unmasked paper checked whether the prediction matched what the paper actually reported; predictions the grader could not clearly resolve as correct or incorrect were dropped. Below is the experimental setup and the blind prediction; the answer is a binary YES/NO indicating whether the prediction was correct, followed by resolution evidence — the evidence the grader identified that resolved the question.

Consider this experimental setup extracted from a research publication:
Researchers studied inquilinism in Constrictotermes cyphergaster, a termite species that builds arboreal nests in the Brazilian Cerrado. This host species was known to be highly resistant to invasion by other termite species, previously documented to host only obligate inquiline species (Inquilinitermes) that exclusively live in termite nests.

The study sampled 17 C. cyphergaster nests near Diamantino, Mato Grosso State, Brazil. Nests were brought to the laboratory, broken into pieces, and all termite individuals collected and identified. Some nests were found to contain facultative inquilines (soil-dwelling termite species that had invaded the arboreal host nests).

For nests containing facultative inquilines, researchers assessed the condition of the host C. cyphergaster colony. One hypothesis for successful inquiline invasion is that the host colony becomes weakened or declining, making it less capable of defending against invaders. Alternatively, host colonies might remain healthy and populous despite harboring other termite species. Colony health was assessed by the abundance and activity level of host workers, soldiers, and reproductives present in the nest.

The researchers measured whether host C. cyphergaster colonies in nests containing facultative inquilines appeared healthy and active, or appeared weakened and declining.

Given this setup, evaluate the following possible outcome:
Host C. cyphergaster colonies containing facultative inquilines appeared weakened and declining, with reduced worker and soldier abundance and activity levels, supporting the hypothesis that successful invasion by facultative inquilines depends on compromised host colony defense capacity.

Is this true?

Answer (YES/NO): NO